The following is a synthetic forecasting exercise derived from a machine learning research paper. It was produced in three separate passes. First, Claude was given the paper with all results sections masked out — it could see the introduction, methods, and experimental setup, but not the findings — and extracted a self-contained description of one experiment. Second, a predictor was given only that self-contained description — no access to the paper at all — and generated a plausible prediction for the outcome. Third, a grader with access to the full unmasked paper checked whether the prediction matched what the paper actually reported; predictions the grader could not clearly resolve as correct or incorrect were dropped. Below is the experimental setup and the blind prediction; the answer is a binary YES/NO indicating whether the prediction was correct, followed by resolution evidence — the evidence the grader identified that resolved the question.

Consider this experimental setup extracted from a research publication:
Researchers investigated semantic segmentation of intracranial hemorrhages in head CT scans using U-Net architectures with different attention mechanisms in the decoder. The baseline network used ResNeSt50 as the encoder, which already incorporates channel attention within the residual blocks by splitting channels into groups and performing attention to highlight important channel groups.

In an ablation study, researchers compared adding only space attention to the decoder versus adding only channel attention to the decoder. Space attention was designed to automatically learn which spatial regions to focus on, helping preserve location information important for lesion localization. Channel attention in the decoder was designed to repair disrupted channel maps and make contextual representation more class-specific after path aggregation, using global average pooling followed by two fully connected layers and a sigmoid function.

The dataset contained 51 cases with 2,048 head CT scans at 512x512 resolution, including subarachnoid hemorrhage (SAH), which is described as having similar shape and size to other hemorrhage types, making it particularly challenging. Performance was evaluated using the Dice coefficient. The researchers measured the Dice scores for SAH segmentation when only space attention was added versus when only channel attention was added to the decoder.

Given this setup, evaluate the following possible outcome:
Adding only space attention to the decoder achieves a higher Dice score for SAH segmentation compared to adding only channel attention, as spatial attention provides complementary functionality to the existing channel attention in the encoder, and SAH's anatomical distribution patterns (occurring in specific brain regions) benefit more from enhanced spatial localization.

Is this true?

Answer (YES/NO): NO